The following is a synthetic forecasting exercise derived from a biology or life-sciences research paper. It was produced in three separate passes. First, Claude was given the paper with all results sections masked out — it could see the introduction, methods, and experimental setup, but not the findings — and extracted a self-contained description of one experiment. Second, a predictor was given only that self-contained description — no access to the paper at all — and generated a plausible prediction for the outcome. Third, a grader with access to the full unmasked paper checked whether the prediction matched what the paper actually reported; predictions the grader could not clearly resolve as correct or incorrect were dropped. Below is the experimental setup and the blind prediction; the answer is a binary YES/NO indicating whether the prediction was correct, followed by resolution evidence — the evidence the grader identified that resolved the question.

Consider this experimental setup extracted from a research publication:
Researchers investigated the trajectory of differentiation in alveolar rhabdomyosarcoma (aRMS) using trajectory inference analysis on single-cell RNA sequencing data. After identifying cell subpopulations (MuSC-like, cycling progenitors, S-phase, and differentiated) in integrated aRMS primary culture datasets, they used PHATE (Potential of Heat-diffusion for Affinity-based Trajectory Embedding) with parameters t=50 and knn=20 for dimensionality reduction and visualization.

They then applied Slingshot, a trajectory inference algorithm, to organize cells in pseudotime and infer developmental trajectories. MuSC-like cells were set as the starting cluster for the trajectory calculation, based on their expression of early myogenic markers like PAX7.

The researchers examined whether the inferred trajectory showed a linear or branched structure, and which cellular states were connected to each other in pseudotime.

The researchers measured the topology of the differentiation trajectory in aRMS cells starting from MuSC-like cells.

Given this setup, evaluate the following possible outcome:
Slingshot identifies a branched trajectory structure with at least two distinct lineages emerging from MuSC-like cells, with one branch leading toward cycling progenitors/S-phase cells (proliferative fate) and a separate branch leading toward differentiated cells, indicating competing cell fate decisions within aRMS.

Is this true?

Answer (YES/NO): YES